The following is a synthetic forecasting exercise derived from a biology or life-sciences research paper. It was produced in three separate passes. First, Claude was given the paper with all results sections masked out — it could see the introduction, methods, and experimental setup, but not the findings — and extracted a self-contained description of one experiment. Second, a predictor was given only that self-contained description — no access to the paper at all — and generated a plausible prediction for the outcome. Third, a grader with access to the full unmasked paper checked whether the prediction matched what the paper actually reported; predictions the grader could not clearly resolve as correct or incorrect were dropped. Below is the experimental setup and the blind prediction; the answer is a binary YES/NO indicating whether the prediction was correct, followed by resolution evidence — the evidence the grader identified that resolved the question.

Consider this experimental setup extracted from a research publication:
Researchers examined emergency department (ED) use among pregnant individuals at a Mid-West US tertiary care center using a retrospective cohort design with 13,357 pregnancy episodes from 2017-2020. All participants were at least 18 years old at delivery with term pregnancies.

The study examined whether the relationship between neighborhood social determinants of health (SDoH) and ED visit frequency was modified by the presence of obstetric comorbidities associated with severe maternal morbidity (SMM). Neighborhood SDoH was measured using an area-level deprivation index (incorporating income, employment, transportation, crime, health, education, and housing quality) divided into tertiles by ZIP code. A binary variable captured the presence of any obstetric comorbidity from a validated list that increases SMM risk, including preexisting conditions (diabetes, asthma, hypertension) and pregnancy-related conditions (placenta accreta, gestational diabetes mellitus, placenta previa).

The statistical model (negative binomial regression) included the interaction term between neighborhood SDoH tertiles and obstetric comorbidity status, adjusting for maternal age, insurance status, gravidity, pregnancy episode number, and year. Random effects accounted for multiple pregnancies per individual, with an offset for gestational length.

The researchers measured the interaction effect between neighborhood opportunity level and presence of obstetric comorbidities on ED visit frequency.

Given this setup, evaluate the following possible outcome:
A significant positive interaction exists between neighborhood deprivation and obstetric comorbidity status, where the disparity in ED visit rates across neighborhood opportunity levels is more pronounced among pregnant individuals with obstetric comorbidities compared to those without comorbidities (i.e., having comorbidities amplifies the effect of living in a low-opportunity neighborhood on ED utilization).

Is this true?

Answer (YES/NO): NO